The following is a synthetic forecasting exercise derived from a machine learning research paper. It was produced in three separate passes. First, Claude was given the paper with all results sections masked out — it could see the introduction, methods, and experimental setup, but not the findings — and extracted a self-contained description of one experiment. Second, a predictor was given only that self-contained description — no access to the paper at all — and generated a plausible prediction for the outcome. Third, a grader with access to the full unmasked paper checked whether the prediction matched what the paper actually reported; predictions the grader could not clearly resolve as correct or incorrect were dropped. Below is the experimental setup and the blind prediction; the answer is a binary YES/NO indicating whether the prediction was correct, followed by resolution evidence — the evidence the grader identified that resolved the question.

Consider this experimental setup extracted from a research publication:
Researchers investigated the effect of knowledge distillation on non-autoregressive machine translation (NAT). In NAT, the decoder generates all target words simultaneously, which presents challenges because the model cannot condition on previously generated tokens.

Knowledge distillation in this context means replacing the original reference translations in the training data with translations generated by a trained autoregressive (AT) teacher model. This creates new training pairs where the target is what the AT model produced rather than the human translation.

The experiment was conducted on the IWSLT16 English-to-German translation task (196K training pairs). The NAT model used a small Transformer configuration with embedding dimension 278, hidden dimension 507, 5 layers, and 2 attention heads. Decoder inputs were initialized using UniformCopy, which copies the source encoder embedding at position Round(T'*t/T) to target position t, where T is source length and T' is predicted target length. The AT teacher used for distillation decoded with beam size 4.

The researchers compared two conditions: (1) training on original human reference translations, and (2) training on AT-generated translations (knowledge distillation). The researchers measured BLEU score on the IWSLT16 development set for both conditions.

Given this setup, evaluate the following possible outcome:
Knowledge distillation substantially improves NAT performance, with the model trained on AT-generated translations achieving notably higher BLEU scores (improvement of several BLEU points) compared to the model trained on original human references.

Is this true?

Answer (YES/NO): YES